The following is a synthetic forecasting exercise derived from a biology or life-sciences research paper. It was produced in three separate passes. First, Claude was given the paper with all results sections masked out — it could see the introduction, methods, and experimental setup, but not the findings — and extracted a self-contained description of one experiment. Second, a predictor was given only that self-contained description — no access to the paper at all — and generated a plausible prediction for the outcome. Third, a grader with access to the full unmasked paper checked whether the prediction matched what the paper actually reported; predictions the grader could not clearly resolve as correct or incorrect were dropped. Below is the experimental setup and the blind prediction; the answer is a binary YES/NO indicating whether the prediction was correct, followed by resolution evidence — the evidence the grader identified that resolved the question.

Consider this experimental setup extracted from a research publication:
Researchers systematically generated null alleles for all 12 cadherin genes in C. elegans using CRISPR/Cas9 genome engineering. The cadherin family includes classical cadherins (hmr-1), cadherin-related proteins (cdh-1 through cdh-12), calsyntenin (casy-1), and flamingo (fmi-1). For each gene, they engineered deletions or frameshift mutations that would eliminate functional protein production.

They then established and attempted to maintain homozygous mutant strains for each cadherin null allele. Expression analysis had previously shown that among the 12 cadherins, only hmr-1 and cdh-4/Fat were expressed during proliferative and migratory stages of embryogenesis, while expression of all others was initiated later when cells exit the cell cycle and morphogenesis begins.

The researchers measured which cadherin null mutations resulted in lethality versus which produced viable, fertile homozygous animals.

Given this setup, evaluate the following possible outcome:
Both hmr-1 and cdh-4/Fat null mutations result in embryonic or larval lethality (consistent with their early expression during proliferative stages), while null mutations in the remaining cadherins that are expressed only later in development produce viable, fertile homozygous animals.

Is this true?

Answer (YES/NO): YES